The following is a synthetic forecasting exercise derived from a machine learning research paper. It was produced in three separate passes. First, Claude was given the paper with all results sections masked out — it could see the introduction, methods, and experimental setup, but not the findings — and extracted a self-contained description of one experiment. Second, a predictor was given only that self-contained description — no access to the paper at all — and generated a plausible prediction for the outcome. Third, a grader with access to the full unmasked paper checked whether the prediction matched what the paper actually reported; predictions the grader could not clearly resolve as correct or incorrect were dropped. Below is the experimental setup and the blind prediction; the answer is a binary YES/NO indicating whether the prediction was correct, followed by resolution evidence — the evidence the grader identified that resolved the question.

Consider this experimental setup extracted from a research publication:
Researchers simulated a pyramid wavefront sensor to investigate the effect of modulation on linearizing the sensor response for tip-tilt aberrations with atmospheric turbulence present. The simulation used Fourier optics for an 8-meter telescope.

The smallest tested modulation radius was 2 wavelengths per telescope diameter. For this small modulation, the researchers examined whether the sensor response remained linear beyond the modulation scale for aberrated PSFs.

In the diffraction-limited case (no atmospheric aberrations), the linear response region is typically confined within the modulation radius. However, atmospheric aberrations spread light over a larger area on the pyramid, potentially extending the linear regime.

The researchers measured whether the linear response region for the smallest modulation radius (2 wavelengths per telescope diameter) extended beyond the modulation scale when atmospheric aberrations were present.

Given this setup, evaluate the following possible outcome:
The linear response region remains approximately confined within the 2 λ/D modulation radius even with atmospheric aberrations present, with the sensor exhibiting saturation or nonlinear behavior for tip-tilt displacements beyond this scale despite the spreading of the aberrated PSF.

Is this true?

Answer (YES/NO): NO